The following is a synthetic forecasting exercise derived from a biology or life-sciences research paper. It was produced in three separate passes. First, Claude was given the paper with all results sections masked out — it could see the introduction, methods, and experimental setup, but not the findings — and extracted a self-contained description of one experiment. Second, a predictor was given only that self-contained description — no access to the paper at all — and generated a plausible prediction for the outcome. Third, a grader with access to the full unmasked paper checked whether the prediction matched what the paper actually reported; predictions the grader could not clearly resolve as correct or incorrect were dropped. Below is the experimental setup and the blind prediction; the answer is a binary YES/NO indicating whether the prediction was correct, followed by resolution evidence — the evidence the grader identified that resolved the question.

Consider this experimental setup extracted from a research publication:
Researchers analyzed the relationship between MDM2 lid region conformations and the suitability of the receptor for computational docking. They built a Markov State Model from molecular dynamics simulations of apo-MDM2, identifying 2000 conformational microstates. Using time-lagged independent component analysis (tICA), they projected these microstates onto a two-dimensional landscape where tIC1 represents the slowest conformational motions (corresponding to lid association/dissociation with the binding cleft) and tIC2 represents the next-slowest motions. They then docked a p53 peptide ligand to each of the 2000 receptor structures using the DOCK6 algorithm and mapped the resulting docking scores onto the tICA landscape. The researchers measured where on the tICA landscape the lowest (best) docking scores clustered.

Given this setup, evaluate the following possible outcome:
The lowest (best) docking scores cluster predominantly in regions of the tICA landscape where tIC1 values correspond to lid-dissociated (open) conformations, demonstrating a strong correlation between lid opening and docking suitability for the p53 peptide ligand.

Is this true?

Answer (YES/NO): NO